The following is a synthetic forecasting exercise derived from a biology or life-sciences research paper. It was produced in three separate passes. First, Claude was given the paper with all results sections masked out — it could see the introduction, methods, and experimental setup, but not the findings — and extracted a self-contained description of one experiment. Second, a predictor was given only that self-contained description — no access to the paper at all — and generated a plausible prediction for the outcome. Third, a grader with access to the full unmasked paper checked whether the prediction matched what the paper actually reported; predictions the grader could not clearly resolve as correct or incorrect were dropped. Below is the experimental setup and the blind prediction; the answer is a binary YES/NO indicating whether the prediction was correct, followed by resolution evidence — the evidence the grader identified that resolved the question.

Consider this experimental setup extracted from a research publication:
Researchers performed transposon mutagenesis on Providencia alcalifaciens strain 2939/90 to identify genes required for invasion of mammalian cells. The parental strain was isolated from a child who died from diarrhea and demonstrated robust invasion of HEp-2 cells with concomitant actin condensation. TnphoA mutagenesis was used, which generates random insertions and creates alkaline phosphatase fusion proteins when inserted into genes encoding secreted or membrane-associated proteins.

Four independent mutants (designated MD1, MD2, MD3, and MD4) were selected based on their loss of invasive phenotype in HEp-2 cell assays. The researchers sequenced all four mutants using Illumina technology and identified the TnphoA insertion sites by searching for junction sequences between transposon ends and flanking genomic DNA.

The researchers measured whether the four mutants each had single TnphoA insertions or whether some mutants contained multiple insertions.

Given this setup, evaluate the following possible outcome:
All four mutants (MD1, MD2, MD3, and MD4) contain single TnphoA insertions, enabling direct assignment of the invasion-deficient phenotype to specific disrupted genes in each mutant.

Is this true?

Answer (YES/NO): NO